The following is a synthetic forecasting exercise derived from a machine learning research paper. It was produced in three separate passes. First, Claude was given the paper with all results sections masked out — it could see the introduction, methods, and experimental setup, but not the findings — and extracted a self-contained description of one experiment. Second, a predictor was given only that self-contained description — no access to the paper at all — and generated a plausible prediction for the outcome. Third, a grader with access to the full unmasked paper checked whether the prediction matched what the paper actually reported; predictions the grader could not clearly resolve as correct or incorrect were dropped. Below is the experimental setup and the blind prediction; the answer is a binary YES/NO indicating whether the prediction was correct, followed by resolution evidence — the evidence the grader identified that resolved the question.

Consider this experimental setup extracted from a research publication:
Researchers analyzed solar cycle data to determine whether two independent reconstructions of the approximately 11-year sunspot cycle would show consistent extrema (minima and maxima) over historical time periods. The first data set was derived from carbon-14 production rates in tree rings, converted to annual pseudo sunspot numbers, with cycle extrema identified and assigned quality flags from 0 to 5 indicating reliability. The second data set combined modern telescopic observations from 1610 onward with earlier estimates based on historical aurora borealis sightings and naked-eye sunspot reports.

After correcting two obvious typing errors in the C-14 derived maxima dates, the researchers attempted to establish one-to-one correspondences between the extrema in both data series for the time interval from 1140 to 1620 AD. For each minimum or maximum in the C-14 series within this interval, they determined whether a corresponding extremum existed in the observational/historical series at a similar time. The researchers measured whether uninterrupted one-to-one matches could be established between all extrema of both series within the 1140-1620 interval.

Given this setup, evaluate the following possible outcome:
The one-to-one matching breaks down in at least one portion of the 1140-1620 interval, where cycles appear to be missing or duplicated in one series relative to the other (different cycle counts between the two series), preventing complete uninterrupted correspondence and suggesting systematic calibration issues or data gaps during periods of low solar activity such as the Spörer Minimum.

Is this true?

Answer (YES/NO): NO